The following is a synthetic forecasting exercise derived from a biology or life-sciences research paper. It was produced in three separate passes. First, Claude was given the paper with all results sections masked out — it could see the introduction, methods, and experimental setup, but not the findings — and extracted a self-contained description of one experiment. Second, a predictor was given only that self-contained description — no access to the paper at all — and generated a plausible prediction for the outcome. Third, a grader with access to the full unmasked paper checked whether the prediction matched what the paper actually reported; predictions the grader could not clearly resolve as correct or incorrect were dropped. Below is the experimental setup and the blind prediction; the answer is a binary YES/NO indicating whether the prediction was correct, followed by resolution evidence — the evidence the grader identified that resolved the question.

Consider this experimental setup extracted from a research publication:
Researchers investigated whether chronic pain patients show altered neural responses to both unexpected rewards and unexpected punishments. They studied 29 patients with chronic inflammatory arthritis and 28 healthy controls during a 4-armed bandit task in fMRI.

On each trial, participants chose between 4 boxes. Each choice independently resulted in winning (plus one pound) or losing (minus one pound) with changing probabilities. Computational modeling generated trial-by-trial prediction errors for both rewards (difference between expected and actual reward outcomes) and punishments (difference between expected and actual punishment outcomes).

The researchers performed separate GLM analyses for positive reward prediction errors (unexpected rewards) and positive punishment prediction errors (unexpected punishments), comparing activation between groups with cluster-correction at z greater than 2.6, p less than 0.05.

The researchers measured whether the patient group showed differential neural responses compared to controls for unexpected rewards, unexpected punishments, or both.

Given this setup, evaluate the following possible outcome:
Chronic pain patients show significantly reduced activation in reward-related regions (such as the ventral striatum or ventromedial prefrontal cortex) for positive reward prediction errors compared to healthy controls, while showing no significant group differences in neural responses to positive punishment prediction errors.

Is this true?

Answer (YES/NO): NO